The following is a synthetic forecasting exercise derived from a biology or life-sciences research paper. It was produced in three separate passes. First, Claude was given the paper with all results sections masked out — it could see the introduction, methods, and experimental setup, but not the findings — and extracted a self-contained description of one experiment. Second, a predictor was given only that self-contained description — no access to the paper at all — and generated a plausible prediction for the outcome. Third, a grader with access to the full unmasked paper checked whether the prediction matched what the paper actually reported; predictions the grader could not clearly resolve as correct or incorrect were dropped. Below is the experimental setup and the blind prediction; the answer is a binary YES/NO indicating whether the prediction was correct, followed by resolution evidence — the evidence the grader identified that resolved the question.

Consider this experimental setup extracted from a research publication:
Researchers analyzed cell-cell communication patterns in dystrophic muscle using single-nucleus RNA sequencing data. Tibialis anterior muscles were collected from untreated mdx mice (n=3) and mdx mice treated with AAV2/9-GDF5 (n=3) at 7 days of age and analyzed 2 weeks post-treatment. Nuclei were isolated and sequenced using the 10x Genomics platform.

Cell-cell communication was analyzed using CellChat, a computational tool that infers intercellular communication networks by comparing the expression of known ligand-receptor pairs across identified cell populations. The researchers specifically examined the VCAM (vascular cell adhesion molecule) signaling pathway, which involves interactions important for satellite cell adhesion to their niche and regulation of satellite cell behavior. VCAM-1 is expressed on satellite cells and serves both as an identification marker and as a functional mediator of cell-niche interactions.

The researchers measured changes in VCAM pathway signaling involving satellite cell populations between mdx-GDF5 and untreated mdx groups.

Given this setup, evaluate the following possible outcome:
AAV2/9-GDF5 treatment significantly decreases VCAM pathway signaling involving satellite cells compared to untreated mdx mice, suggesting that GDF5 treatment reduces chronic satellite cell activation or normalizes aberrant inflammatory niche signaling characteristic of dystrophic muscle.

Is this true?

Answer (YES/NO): NO